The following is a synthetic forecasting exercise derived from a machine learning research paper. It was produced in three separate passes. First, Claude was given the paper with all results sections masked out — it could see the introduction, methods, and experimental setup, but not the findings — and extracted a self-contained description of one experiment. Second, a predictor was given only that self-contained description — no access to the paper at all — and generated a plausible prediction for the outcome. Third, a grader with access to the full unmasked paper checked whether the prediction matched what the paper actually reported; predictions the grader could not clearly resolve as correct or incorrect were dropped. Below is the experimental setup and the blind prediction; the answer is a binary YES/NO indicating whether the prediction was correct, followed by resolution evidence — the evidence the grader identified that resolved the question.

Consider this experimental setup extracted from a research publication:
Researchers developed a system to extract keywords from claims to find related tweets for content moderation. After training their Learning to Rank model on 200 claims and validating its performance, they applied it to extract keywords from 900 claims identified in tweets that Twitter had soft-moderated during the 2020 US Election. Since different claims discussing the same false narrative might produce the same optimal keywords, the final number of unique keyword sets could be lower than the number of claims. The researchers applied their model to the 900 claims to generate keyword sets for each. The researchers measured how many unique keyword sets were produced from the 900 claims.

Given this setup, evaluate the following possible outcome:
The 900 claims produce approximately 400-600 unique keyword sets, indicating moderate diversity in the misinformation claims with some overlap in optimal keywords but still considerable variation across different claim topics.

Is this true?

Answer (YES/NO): YES